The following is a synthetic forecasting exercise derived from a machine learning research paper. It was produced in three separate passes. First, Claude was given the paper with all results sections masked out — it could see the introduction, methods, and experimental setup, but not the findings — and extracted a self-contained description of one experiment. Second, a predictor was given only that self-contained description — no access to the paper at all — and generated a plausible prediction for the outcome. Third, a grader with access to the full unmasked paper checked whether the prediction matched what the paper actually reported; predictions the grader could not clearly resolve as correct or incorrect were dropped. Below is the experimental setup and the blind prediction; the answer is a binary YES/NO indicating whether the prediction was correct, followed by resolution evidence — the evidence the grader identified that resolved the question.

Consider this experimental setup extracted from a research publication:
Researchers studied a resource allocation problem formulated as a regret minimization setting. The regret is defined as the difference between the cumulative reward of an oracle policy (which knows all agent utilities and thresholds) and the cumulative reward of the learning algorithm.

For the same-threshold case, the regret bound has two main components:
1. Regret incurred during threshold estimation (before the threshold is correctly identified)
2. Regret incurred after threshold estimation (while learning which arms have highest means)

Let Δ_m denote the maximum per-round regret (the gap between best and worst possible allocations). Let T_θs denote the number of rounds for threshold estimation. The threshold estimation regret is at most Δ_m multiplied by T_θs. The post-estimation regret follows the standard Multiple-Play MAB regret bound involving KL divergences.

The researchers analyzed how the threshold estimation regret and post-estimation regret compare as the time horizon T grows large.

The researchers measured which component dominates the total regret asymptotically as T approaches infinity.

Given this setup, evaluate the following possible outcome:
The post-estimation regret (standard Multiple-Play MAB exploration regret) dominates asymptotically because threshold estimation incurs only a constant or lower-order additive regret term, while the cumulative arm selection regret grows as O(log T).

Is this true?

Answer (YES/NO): YES